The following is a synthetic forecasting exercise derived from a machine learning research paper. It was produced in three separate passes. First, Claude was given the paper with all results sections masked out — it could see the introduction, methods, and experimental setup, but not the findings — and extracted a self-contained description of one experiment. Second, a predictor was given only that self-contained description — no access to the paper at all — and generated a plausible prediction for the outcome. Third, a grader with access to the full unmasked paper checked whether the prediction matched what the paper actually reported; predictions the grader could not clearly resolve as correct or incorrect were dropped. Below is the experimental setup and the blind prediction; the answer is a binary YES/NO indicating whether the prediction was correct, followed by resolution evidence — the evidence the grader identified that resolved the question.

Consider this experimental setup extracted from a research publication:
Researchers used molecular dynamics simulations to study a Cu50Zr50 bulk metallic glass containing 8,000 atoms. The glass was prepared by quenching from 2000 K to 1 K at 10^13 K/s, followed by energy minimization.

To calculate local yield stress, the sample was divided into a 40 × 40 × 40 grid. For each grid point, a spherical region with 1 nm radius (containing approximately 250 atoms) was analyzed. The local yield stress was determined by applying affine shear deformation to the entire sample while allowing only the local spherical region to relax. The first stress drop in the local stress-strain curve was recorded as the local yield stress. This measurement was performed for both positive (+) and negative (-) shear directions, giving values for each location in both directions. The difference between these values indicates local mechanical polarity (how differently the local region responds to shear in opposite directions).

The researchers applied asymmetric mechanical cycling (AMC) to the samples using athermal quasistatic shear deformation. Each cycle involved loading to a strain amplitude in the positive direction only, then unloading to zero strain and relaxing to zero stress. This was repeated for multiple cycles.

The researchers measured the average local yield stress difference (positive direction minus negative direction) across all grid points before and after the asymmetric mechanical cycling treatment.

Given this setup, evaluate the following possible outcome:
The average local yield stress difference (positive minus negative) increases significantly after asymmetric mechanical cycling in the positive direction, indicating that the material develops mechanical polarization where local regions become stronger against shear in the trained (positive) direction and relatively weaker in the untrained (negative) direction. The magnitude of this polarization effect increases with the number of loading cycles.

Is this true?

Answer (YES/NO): YES